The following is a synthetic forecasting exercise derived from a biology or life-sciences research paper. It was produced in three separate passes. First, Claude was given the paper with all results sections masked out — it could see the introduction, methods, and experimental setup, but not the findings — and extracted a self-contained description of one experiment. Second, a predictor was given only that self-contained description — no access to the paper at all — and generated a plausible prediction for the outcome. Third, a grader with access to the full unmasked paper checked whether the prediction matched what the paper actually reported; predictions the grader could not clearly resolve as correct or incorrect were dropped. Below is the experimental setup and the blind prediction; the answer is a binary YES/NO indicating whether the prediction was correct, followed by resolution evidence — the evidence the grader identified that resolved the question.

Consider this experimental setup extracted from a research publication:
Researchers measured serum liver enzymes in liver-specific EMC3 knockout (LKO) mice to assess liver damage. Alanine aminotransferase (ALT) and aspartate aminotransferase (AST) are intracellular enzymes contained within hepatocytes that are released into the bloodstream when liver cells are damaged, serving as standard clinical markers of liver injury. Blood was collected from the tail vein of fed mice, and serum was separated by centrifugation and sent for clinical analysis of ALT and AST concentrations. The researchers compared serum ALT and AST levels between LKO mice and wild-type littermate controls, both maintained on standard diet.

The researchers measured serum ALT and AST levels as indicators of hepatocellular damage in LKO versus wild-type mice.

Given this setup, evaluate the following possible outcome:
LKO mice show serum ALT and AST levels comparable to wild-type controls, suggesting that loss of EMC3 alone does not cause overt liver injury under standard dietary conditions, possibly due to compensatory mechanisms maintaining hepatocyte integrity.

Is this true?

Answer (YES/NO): NO